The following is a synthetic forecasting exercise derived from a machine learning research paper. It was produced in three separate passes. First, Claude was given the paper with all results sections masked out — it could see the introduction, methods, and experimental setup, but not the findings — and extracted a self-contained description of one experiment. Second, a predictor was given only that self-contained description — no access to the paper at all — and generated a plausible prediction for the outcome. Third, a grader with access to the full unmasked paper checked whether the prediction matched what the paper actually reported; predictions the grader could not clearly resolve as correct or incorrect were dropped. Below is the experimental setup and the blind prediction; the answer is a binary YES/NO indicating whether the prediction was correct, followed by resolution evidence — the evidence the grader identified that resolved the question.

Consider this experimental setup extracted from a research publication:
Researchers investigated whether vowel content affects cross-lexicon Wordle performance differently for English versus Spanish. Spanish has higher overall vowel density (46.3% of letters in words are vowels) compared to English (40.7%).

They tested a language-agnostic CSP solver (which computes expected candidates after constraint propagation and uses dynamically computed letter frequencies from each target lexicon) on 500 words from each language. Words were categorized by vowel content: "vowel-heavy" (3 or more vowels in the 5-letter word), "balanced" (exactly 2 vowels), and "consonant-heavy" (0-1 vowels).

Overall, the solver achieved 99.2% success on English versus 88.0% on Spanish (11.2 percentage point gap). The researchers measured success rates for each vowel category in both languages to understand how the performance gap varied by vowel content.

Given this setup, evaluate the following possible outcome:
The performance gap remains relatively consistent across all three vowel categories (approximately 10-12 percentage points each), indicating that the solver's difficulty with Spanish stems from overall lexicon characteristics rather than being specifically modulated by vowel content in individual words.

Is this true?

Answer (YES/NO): NO